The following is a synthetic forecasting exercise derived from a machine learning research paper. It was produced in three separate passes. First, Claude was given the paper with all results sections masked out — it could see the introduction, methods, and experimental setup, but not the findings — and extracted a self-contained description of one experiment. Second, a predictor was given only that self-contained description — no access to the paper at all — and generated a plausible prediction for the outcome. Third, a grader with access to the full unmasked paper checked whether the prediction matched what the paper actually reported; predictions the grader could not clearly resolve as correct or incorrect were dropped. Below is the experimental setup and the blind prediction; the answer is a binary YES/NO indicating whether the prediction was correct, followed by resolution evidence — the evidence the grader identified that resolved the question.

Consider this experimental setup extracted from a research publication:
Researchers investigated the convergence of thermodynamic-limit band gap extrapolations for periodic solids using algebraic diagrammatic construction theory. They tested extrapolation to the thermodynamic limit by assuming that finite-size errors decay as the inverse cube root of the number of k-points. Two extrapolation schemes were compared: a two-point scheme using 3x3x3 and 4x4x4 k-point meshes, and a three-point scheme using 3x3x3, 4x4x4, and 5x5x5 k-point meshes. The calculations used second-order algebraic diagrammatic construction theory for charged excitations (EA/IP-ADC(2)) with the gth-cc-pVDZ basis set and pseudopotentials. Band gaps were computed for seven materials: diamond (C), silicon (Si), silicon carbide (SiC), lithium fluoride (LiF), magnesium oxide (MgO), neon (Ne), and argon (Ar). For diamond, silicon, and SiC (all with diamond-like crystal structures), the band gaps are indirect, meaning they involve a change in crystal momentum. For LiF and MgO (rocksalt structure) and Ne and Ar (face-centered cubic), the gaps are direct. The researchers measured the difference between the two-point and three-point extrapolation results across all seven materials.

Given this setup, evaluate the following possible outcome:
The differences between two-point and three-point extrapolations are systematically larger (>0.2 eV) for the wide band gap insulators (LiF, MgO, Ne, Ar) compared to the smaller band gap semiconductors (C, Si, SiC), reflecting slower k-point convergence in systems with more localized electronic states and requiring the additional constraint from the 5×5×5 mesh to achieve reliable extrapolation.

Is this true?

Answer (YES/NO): NO